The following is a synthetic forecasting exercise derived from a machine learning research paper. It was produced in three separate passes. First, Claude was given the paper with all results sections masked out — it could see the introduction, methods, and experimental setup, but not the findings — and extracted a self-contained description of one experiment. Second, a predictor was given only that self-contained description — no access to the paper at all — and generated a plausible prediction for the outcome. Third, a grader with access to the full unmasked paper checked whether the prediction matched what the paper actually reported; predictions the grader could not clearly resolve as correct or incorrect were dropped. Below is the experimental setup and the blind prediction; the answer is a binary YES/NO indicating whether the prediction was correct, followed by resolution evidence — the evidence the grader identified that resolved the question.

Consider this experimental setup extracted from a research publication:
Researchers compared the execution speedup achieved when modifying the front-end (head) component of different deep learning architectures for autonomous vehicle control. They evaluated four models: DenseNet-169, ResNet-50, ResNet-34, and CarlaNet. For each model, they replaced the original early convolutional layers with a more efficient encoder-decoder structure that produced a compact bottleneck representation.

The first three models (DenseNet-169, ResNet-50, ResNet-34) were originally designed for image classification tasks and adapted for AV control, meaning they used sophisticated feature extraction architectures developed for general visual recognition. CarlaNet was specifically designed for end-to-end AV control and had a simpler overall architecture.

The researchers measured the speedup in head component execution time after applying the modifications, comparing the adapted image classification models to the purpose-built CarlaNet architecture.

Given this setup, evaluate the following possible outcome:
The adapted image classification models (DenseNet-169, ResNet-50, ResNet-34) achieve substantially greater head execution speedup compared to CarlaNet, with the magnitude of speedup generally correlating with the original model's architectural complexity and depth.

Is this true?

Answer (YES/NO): YES